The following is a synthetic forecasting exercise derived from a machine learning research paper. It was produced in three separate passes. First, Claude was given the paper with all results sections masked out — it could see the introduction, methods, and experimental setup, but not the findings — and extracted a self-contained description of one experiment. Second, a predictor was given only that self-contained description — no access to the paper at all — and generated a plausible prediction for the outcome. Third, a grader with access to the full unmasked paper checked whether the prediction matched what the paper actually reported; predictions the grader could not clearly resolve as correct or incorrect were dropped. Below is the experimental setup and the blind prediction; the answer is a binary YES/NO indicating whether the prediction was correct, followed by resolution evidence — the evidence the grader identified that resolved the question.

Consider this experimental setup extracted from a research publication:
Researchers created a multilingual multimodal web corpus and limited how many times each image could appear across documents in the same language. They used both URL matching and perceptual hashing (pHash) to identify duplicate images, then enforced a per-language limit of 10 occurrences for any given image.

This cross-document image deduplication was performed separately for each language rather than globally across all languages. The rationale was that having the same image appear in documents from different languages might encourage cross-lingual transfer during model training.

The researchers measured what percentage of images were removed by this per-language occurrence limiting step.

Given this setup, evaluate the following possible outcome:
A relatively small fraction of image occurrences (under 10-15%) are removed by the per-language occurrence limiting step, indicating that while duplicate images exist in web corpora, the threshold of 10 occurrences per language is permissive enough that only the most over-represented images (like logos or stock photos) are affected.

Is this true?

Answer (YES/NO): YES